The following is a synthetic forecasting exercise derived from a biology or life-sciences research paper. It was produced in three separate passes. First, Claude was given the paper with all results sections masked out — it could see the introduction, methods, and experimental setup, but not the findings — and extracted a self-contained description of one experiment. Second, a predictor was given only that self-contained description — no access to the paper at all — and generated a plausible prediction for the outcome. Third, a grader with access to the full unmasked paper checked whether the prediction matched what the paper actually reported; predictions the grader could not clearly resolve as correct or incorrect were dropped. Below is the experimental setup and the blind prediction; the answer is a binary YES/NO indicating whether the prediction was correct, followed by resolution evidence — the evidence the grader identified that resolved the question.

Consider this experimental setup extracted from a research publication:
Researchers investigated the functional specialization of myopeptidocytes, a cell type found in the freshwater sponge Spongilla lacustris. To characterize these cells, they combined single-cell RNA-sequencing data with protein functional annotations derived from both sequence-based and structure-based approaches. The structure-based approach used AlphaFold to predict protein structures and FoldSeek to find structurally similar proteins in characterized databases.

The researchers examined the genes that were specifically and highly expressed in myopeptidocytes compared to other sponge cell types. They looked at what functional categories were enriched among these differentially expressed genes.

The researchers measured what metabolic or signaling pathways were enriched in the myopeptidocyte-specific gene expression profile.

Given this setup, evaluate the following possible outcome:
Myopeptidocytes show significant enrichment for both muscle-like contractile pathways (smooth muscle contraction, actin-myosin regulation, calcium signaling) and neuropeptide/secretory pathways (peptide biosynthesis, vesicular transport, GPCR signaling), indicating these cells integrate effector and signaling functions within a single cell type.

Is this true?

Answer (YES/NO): NO